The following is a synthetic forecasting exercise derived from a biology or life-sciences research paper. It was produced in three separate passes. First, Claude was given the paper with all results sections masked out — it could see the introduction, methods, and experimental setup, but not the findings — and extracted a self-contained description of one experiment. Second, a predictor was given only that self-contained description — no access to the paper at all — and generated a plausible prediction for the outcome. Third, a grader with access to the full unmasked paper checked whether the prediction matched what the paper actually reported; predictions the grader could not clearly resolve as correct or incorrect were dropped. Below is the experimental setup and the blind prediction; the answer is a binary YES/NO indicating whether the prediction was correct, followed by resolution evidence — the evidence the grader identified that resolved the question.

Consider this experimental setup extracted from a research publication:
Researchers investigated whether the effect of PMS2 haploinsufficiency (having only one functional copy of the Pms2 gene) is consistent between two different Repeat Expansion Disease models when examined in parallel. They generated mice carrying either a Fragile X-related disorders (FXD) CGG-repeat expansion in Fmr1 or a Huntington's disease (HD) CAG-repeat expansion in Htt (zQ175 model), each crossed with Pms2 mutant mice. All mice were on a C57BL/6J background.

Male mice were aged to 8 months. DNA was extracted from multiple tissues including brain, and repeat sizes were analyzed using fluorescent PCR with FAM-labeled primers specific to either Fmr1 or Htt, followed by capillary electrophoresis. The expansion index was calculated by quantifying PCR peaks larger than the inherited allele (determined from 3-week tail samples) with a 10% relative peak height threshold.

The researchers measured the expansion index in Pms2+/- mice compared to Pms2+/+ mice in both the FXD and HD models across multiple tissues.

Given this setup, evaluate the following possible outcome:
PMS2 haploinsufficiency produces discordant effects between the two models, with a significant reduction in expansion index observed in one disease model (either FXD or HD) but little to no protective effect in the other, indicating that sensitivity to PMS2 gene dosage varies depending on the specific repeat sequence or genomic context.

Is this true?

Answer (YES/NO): NO